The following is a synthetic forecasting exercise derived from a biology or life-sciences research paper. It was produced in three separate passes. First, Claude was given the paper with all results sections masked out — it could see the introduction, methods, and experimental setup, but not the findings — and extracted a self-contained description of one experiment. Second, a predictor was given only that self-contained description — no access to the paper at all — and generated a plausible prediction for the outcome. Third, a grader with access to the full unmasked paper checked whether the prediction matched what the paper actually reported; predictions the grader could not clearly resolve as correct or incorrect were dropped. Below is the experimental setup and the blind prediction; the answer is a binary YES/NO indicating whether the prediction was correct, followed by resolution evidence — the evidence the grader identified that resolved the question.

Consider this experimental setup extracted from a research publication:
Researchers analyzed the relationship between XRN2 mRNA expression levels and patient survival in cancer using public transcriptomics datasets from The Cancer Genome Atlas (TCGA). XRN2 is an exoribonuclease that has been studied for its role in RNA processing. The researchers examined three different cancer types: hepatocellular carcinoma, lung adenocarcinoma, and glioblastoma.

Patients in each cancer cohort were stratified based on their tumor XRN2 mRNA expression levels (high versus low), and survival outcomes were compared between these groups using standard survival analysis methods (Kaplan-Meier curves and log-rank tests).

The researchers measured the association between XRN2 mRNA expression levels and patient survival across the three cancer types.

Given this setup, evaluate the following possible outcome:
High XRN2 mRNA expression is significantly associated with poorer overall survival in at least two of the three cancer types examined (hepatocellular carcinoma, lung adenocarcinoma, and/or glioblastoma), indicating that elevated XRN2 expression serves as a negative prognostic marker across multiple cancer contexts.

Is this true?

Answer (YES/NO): YES